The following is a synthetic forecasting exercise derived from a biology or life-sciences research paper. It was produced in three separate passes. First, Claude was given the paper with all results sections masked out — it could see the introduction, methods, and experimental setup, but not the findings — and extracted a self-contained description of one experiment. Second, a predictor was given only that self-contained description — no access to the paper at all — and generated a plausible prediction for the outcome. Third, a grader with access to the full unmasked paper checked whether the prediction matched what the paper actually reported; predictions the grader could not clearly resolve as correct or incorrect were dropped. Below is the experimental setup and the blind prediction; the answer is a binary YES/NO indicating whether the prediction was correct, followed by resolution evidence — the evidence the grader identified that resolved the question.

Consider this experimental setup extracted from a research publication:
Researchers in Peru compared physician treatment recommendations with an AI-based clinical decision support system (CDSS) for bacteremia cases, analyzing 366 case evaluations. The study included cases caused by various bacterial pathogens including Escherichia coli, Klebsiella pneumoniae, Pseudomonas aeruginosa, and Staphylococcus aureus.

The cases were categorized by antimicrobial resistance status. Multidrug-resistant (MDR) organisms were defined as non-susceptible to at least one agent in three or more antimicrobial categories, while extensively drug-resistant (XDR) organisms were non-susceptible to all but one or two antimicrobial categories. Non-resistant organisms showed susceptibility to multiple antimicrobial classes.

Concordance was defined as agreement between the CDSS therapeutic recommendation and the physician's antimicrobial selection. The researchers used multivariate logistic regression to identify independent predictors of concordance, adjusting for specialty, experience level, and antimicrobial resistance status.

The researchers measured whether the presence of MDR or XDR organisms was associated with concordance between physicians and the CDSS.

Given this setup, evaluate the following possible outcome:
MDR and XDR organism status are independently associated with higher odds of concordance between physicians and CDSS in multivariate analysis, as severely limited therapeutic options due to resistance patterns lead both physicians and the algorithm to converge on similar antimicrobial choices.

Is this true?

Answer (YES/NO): NO